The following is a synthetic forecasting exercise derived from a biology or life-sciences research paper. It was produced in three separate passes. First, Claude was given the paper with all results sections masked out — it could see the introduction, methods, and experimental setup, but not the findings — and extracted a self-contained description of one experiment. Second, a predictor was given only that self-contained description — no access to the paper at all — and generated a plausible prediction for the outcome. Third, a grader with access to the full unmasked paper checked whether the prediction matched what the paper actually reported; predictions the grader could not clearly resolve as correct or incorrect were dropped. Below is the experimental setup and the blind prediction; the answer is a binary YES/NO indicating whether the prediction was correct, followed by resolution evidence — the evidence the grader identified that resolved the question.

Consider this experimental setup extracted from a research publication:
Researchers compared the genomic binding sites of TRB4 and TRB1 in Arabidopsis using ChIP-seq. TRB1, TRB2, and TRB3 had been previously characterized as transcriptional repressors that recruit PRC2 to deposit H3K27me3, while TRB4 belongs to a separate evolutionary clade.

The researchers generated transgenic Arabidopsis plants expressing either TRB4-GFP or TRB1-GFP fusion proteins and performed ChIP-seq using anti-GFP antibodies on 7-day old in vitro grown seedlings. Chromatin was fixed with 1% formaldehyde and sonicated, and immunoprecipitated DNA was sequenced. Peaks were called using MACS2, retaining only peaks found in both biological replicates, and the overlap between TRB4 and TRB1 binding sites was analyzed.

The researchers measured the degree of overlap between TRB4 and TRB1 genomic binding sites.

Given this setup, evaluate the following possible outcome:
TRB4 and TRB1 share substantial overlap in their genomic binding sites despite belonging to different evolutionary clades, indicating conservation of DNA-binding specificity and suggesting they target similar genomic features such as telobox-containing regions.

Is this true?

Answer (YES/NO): YES